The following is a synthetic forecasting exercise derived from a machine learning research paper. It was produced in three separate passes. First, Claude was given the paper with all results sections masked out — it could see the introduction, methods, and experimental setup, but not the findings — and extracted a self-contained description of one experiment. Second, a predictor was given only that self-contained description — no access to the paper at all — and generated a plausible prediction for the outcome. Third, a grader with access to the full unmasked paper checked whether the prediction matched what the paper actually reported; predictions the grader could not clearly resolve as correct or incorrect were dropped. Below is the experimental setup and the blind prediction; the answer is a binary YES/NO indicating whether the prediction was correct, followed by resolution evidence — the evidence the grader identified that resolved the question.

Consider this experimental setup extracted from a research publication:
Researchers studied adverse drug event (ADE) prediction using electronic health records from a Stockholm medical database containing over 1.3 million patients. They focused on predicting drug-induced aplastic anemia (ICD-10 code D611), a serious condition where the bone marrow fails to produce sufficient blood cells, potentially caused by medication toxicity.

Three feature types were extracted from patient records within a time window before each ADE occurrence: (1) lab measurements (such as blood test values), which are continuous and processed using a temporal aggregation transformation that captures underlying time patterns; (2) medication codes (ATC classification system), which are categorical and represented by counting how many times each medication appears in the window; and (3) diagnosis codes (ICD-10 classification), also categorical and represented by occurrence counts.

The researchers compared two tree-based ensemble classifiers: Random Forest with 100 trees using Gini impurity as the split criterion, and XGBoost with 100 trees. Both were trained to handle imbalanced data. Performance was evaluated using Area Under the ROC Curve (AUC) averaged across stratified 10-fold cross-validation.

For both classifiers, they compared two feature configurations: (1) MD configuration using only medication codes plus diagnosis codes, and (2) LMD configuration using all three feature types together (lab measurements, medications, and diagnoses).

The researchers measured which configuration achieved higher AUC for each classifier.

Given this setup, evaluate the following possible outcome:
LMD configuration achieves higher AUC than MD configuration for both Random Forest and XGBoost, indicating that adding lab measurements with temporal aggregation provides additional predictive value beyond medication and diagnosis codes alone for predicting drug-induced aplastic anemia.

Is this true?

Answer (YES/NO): NO